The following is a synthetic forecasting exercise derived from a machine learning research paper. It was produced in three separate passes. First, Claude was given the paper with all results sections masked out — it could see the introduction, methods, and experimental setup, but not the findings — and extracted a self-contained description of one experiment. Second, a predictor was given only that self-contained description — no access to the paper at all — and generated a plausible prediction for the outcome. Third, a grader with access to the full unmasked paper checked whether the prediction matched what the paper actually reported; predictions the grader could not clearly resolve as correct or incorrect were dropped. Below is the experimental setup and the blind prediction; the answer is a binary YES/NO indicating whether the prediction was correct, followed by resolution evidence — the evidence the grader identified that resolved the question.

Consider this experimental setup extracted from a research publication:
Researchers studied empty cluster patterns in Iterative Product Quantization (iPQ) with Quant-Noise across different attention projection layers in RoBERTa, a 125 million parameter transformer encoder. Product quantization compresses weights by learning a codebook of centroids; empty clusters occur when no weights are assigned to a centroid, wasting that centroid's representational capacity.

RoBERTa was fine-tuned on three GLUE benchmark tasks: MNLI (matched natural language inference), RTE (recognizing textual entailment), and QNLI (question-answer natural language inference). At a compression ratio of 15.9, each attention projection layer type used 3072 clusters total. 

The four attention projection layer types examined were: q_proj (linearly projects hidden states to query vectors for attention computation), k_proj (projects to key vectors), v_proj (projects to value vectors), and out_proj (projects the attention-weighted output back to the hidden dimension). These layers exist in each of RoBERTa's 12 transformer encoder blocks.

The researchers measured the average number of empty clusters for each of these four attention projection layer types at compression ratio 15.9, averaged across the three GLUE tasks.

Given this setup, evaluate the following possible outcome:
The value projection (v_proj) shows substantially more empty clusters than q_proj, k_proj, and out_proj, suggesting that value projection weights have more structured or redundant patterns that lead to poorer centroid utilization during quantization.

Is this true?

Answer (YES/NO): NO